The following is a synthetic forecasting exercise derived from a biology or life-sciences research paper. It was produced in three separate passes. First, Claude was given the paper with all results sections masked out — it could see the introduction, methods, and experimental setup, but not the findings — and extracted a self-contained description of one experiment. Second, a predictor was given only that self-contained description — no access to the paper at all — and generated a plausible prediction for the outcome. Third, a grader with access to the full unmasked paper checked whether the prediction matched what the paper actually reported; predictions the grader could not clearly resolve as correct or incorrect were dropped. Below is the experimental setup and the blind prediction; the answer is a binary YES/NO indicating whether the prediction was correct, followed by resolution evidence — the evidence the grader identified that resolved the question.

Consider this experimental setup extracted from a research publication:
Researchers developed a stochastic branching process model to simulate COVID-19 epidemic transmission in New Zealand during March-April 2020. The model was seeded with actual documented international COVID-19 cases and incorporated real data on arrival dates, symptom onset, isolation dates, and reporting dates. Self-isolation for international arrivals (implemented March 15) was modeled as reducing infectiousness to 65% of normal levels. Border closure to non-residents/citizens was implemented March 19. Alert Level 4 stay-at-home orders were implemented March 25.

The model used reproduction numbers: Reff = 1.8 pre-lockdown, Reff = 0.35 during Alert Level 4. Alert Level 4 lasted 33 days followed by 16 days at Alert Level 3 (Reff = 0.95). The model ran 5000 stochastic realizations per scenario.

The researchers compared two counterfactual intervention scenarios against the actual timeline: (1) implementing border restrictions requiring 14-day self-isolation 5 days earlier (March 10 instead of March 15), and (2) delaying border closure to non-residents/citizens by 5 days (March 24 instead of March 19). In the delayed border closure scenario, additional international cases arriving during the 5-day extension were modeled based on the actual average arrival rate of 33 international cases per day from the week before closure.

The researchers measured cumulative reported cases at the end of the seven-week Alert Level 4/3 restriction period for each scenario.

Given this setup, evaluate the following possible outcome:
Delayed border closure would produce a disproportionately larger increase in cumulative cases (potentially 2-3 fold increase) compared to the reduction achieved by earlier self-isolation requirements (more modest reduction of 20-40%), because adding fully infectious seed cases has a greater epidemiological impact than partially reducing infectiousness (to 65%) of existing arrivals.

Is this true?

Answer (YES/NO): NO